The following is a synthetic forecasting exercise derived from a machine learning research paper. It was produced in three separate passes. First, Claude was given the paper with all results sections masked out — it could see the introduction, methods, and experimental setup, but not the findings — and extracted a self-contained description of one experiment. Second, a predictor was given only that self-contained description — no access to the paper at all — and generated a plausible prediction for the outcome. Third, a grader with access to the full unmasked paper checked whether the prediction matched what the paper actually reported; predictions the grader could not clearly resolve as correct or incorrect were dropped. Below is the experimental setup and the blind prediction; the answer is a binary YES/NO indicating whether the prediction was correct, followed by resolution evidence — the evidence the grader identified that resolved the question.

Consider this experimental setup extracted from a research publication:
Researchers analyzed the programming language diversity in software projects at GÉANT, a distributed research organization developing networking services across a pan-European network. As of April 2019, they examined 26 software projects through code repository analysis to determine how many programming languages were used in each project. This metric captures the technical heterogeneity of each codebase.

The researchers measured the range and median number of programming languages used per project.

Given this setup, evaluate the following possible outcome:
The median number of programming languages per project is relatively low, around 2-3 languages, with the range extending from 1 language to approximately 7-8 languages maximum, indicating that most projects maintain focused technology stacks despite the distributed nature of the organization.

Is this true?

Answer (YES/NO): NO